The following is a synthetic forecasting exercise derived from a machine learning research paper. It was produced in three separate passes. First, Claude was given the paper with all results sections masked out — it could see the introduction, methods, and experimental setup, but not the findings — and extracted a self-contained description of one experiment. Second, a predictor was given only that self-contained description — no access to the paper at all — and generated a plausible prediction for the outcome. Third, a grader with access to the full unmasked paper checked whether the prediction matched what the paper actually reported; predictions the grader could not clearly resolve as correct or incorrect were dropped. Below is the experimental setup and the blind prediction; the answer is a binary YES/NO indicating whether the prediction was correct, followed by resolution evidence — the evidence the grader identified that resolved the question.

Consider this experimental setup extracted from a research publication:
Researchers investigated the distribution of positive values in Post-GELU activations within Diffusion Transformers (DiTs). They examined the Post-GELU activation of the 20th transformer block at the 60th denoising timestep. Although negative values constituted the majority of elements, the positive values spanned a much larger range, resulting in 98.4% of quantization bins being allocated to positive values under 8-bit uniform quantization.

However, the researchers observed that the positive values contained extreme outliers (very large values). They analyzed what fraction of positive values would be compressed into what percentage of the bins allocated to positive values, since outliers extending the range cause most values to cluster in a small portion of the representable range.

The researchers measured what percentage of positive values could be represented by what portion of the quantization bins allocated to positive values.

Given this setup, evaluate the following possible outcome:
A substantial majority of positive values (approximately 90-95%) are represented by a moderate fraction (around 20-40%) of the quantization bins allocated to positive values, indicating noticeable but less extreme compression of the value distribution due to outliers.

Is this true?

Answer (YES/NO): NO